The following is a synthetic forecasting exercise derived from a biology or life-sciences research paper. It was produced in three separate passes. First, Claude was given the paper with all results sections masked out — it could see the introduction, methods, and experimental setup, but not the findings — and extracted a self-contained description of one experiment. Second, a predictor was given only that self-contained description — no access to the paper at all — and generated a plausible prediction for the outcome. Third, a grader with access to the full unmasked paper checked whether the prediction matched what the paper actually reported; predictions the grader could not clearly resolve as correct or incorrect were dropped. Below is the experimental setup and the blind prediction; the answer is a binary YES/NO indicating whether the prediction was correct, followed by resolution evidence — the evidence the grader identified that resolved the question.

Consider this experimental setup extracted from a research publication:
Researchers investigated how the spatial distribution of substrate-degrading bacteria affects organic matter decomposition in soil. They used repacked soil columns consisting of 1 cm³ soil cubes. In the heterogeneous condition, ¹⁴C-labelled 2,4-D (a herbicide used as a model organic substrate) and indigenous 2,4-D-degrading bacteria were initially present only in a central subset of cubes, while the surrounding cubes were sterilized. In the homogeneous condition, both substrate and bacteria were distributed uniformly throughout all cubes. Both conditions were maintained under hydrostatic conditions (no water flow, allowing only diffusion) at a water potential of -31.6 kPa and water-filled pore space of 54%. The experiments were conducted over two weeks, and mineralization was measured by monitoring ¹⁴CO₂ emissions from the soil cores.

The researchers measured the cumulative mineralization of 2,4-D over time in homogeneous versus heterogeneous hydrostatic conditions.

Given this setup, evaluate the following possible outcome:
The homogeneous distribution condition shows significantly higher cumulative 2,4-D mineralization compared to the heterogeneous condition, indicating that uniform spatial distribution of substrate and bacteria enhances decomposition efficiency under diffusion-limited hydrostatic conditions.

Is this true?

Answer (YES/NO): YES